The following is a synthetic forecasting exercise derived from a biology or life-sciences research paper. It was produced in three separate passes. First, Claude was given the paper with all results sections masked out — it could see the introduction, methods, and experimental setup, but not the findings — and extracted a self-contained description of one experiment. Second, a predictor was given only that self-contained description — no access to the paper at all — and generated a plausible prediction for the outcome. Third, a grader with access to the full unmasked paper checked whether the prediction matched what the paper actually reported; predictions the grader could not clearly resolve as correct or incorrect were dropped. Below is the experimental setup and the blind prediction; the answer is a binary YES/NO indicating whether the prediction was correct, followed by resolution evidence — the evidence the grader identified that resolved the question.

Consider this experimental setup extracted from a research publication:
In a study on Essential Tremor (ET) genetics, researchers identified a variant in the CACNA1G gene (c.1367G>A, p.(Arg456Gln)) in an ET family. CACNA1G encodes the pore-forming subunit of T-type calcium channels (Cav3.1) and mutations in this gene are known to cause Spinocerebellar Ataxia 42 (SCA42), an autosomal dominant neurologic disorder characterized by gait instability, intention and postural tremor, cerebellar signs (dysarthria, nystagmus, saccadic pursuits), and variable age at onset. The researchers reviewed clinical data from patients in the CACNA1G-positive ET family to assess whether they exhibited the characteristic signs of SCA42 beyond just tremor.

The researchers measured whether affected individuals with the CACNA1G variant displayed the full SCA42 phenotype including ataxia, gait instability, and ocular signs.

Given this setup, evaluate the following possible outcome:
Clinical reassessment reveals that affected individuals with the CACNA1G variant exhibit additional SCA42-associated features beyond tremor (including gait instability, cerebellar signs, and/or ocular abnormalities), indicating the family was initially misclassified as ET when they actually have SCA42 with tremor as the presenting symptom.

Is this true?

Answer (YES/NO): NO